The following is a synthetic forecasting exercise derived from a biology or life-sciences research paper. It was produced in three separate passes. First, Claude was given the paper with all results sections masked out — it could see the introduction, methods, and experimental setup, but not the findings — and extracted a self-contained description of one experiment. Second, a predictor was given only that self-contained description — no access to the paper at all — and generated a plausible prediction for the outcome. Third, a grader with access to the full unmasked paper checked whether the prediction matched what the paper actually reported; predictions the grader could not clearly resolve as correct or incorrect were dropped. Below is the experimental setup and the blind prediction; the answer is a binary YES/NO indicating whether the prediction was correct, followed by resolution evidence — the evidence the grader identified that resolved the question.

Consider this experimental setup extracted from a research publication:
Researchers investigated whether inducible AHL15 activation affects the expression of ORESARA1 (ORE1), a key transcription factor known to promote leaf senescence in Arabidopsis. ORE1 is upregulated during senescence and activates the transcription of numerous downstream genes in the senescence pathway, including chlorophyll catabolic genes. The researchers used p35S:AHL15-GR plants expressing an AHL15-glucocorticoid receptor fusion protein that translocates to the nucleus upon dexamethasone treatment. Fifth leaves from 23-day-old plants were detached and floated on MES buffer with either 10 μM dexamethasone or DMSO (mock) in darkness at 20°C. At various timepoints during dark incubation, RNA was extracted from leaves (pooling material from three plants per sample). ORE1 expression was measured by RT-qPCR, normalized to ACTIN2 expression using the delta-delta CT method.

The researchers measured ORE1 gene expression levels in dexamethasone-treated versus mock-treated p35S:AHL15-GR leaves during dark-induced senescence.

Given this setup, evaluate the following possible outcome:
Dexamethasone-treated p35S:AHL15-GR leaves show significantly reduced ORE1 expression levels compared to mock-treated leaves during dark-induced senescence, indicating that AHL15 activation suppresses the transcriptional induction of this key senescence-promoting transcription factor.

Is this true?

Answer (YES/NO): YES